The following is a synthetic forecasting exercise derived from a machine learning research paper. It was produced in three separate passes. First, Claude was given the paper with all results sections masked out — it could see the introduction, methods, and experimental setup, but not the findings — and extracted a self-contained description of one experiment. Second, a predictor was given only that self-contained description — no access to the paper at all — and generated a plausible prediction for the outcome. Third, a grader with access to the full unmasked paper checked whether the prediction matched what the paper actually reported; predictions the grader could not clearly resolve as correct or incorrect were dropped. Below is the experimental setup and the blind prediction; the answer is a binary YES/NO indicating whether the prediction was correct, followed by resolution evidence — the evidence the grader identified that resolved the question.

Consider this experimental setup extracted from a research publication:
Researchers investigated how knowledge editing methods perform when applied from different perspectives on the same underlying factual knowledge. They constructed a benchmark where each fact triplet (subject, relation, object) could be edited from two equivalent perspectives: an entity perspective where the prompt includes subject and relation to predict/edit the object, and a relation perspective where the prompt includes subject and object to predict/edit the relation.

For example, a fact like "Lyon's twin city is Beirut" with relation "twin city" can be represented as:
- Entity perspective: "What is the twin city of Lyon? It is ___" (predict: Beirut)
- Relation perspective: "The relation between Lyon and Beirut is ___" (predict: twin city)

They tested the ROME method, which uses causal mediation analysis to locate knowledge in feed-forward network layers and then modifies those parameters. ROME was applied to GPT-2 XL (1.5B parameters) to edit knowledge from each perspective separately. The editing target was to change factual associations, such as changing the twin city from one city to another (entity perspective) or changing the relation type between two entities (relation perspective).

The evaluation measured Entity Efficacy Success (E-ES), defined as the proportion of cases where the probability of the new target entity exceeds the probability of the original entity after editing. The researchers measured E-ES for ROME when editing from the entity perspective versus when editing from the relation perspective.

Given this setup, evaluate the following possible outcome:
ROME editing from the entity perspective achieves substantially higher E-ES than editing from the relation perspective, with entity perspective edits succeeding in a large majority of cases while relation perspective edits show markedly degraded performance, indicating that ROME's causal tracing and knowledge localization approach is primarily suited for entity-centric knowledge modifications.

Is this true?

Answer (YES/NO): YES